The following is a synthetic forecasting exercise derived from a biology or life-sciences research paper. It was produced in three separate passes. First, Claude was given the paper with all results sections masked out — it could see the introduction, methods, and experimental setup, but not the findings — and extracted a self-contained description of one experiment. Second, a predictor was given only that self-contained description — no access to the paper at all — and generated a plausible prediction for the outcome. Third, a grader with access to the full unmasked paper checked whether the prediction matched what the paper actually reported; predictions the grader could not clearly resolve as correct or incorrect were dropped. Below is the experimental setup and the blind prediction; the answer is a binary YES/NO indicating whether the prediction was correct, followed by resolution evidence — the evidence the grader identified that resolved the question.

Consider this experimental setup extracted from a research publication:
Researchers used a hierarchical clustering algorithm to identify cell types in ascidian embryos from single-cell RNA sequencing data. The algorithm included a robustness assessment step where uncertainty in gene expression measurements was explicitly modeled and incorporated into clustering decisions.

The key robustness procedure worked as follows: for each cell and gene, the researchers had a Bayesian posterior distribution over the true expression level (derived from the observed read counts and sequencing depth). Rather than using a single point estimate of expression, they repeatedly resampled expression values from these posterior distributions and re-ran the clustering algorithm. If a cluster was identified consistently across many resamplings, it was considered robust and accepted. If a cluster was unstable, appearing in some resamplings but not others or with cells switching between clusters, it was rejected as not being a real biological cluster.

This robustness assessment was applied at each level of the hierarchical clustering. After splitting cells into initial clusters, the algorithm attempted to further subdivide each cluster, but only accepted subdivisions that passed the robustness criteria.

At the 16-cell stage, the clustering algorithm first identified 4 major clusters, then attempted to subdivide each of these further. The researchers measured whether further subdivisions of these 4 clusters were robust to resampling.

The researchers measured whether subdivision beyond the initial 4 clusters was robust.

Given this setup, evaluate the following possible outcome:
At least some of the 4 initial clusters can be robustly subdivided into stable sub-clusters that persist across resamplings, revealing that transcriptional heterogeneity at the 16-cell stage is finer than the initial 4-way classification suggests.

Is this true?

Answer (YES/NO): YES